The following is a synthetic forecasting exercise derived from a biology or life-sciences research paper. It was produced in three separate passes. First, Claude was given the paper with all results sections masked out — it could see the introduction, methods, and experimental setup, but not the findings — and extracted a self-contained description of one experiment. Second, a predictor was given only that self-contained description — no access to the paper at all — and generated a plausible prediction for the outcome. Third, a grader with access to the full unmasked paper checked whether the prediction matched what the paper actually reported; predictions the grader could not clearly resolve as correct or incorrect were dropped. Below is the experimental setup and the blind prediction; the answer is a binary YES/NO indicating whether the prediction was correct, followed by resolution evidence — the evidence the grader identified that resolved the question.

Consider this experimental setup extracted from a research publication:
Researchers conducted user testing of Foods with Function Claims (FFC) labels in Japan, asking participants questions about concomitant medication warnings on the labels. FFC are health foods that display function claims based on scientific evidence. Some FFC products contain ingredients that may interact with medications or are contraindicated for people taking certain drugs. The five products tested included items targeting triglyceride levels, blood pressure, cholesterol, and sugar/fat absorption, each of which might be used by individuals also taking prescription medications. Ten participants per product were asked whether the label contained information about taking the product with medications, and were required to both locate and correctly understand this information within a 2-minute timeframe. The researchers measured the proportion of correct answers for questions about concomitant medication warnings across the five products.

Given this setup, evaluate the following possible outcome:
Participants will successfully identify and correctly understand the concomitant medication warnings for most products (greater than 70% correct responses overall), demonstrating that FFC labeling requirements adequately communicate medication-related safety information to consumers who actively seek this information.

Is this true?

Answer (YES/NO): NO